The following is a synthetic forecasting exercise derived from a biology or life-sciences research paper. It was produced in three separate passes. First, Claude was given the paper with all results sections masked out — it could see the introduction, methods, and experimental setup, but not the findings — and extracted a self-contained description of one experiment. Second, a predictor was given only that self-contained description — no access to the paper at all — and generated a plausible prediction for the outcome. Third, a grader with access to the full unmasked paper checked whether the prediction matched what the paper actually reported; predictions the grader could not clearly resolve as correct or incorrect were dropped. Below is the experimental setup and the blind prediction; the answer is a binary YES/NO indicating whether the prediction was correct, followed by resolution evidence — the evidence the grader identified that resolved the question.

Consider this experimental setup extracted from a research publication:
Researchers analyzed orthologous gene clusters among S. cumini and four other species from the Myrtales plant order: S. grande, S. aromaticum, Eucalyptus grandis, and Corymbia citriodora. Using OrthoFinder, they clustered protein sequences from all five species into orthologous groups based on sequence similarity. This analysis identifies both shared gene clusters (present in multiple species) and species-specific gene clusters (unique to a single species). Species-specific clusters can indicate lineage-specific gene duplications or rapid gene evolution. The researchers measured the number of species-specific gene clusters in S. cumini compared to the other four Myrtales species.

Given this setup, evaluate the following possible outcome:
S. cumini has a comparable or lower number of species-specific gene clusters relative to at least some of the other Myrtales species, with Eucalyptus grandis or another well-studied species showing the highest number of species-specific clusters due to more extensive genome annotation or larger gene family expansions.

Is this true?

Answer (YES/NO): NO